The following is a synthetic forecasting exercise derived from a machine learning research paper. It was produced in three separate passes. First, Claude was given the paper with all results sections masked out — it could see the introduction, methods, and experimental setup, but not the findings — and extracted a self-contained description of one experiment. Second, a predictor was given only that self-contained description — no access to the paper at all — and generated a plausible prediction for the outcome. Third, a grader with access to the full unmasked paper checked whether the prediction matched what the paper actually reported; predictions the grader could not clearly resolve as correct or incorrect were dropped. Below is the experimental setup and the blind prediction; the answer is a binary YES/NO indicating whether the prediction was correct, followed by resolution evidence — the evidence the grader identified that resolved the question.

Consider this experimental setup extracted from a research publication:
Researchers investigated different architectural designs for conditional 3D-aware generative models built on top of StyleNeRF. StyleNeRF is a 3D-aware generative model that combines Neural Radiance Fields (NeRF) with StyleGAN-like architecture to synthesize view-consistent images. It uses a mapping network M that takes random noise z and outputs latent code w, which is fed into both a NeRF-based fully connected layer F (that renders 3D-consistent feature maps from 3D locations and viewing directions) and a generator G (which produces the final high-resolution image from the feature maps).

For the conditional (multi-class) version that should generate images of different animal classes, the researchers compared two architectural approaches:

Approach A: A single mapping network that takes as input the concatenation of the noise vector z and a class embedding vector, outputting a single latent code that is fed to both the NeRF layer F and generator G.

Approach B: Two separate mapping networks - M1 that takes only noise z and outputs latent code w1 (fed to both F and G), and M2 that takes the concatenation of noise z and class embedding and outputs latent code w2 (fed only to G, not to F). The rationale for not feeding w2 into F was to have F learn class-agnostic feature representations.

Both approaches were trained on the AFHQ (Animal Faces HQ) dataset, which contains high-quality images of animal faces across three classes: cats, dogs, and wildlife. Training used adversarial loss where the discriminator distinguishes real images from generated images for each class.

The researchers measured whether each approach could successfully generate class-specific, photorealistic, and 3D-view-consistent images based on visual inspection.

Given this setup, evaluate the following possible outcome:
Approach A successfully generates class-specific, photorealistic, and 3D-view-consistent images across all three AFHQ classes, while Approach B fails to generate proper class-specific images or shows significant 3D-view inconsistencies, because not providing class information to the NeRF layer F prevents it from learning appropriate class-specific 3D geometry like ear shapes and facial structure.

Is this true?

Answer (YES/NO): NO